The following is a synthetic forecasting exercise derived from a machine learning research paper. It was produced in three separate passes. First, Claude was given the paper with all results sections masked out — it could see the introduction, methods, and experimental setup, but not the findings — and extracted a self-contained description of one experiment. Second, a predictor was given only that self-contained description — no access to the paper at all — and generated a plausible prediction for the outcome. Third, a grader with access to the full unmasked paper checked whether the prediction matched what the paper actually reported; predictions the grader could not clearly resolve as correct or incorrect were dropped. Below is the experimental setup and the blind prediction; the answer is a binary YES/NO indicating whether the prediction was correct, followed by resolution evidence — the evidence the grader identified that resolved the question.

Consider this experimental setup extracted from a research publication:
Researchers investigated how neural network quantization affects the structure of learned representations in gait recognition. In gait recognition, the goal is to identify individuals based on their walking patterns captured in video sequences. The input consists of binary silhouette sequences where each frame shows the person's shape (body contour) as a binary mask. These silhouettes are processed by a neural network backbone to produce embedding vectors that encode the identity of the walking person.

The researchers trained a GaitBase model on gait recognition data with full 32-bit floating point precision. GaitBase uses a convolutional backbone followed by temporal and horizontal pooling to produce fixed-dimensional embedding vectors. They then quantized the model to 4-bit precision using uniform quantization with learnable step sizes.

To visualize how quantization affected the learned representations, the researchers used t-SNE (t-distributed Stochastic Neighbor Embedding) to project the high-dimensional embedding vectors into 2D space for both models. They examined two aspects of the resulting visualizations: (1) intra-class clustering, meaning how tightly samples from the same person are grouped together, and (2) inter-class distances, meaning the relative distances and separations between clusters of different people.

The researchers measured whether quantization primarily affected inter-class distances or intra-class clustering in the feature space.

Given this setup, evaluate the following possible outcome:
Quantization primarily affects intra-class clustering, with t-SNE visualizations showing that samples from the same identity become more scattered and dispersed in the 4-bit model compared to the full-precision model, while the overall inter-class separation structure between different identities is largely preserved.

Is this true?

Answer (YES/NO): NO